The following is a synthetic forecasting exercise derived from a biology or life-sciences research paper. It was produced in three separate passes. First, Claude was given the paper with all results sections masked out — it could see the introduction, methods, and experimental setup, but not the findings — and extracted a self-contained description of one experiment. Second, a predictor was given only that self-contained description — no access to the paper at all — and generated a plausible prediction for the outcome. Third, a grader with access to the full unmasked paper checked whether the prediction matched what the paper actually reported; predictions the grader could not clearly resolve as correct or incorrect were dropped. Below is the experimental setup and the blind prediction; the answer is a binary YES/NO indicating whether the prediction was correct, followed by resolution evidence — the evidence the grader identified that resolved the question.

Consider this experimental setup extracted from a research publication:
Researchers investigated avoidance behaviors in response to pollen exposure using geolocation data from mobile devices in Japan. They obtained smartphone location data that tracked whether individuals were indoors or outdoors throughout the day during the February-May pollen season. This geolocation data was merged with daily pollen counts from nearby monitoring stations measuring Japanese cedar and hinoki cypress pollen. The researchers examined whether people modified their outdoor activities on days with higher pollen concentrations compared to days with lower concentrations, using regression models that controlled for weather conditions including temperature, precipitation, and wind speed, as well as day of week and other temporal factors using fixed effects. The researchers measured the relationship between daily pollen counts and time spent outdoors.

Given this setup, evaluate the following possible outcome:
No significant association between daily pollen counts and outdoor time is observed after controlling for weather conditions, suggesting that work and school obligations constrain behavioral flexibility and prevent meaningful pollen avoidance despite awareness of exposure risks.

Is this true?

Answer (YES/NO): NO